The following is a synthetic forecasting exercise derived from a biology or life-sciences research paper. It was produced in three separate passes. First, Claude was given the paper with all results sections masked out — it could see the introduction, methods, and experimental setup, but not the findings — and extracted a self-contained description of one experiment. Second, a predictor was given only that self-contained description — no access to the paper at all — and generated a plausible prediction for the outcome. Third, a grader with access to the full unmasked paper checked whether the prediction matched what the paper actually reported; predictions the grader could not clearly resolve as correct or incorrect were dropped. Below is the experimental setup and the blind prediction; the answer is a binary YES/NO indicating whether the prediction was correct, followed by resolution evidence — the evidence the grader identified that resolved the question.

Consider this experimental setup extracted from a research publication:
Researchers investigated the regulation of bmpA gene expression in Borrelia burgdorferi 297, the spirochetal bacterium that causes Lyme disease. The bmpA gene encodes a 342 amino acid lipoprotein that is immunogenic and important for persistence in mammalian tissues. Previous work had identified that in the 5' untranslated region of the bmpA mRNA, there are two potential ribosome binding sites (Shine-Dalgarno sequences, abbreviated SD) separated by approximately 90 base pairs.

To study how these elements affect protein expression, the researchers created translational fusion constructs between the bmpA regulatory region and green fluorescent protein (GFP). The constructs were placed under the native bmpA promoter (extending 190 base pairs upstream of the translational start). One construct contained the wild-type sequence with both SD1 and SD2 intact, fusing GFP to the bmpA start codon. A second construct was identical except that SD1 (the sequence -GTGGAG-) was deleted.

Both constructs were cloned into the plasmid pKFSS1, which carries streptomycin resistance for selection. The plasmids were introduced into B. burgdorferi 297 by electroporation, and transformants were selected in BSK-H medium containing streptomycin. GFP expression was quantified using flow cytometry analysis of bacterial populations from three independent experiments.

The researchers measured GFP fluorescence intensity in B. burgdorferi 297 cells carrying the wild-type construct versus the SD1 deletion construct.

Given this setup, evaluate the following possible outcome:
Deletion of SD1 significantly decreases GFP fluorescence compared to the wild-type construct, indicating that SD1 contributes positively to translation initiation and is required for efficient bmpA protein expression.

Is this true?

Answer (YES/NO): NO